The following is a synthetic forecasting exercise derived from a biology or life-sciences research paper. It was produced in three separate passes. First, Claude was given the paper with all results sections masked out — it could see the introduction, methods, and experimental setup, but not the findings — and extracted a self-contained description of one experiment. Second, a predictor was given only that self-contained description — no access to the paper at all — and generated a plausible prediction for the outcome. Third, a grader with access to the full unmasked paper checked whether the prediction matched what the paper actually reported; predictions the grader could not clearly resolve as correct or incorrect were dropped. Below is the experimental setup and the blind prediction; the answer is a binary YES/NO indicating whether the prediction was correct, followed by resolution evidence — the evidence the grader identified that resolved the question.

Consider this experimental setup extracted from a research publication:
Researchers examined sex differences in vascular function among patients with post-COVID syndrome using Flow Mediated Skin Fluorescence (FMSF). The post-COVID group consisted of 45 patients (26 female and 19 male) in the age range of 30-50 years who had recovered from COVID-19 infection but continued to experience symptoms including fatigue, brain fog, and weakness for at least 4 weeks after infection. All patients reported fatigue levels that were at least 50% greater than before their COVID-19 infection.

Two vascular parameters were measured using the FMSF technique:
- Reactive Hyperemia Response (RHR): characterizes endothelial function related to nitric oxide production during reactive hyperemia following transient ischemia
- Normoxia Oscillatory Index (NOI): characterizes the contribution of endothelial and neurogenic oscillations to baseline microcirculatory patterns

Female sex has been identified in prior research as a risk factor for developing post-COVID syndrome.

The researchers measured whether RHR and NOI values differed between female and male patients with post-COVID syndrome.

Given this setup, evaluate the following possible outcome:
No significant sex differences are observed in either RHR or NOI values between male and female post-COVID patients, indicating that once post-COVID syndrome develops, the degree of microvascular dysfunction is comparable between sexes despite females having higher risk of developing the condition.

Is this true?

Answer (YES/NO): NO